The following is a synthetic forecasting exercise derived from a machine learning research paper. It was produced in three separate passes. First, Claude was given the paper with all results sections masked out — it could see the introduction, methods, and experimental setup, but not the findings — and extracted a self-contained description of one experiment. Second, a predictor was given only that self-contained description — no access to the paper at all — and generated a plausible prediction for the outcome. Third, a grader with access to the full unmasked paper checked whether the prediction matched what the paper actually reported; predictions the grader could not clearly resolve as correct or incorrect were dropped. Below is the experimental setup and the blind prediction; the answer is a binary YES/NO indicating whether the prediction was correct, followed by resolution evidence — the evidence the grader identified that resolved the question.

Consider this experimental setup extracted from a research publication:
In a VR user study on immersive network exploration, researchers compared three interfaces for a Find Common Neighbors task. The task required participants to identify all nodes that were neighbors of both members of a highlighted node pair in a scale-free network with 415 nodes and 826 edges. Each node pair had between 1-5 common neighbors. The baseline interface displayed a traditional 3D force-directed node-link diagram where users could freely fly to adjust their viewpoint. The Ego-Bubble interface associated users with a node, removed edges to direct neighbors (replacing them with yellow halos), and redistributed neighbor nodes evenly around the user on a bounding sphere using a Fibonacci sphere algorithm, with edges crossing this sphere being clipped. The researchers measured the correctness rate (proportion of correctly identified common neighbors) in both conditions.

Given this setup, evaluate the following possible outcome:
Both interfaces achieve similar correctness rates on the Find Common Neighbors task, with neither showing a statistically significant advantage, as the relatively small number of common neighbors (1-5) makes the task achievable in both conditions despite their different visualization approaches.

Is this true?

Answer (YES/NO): YES